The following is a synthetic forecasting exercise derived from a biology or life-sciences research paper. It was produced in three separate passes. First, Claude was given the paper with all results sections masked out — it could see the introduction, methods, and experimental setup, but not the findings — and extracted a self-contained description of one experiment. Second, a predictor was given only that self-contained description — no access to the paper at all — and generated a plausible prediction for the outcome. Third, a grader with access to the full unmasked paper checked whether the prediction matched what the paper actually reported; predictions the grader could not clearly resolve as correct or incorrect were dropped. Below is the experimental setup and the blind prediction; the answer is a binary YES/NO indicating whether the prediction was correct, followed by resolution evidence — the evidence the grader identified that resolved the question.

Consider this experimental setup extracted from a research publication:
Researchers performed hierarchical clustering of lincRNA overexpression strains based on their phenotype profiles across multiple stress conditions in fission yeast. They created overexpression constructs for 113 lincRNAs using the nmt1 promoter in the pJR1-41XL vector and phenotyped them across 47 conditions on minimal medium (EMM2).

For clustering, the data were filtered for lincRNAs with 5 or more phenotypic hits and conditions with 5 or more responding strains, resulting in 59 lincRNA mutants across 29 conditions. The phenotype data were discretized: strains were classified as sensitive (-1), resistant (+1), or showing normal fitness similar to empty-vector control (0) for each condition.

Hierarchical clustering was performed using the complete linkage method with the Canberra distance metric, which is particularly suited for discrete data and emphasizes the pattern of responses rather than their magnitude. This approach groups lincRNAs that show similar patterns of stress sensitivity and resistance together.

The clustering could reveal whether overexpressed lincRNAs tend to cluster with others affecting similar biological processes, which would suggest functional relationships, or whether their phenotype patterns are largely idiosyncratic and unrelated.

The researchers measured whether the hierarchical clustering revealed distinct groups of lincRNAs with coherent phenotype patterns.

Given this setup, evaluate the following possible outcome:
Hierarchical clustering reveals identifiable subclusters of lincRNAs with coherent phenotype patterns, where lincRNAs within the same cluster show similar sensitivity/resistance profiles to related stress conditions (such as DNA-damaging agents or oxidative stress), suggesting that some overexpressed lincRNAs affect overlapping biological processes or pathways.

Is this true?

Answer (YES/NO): YES